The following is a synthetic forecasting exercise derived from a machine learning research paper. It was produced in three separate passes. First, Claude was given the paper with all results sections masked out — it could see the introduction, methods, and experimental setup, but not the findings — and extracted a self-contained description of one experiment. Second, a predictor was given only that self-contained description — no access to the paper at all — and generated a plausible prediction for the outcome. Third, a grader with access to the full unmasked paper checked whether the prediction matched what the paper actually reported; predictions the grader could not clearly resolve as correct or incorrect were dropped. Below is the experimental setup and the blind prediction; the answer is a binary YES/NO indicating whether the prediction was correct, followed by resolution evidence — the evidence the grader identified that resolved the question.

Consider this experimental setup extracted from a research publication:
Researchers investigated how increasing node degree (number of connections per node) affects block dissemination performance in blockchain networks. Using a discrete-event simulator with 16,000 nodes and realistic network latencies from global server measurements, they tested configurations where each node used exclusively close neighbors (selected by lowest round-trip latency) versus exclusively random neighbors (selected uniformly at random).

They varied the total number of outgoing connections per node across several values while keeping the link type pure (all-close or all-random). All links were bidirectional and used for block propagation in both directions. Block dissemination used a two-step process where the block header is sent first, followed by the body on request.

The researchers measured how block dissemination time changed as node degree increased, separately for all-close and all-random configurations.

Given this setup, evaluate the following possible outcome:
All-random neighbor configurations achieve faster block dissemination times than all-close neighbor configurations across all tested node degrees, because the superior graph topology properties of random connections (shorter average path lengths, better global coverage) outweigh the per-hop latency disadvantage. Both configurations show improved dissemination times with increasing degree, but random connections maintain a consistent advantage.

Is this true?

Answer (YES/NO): NO